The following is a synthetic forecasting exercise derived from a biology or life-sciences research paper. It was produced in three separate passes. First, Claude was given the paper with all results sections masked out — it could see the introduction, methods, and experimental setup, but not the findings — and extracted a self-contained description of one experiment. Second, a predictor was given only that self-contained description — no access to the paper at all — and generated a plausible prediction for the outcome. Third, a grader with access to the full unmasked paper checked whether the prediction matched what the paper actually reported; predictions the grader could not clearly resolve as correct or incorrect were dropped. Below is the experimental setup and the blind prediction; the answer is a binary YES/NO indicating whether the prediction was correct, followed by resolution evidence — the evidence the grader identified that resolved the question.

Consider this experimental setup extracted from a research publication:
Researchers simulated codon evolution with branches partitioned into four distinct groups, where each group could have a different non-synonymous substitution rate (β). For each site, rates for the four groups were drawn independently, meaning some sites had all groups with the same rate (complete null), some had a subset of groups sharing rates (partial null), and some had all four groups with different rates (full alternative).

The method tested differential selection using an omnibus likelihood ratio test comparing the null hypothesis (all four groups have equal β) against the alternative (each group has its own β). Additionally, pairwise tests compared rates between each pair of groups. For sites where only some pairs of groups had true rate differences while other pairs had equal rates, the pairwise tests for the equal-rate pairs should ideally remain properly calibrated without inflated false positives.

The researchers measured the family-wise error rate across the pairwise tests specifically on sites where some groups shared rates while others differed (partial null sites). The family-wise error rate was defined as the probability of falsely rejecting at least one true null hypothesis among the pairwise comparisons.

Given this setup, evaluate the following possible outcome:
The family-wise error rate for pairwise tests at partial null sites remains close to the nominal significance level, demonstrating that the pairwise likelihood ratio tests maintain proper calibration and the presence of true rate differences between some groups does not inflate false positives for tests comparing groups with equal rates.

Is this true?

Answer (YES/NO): YES